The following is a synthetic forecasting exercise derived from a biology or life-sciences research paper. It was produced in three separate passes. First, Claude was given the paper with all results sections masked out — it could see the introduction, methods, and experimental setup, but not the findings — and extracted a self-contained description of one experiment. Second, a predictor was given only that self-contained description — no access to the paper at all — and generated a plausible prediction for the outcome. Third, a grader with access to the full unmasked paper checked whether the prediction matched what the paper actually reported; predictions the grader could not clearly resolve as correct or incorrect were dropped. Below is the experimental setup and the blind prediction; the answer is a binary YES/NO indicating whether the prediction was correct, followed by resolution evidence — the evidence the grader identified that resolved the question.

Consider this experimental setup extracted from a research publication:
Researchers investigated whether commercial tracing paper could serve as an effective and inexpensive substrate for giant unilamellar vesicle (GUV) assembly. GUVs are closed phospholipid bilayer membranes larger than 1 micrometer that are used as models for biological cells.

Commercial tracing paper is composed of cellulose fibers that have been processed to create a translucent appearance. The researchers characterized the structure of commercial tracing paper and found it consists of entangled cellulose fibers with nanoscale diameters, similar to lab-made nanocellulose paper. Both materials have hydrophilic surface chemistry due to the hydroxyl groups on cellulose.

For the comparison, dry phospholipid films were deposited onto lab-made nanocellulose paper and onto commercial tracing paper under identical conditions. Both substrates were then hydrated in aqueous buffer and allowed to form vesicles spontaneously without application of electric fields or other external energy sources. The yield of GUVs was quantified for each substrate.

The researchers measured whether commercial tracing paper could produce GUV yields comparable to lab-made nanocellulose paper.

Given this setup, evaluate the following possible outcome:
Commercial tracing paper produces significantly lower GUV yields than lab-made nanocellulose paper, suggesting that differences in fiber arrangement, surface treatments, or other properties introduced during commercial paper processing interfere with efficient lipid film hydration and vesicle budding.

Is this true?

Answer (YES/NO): NO